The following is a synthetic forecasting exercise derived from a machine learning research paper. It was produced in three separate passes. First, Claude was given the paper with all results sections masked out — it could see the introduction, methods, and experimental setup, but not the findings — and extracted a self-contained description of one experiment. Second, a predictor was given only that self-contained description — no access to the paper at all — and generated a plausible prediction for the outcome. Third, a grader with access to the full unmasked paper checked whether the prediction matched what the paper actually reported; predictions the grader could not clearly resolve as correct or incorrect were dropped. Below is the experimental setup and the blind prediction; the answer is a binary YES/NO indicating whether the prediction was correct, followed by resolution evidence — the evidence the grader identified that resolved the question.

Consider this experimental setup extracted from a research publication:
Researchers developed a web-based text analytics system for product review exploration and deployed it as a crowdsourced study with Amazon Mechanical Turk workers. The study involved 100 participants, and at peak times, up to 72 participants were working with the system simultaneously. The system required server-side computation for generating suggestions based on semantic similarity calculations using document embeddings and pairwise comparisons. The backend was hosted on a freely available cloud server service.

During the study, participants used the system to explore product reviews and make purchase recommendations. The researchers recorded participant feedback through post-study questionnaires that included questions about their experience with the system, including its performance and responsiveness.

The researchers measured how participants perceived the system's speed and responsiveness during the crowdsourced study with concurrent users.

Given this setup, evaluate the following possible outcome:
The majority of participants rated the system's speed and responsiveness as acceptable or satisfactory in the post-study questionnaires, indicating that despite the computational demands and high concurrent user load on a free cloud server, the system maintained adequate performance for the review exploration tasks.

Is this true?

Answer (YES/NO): YES